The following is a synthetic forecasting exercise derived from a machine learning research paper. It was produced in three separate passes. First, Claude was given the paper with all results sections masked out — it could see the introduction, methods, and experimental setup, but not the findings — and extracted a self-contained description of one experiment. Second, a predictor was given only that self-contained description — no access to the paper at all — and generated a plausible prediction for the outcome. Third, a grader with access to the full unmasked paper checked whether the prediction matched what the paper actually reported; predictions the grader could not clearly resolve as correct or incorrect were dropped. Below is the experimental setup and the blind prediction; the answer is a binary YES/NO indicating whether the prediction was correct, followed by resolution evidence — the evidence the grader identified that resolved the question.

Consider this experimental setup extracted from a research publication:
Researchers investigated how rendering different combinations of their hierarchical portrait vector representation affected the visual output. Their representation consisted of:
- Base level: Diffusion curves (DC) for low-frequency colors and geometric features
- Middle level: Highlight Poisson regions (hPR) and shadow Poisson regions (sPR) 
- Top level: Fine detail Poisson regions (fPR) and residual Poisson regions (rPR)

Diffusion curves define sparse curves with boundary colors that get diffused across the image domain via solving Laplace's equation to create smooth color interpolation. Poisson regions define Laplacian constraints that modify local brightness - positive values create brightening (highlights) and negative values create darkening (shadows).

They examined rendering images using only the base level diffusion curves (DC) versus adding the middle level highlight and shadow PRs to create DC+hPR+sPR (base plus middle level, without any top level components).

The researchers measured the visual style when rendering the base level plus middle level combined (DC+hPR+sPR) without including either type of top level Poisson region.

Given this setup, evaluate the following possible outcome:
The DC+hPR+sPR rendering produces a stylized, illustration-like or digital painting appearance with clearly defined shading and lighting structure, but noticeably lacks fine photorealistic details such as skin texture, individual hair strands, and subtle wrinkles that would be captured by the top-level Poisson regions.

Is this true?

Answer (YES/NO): YES